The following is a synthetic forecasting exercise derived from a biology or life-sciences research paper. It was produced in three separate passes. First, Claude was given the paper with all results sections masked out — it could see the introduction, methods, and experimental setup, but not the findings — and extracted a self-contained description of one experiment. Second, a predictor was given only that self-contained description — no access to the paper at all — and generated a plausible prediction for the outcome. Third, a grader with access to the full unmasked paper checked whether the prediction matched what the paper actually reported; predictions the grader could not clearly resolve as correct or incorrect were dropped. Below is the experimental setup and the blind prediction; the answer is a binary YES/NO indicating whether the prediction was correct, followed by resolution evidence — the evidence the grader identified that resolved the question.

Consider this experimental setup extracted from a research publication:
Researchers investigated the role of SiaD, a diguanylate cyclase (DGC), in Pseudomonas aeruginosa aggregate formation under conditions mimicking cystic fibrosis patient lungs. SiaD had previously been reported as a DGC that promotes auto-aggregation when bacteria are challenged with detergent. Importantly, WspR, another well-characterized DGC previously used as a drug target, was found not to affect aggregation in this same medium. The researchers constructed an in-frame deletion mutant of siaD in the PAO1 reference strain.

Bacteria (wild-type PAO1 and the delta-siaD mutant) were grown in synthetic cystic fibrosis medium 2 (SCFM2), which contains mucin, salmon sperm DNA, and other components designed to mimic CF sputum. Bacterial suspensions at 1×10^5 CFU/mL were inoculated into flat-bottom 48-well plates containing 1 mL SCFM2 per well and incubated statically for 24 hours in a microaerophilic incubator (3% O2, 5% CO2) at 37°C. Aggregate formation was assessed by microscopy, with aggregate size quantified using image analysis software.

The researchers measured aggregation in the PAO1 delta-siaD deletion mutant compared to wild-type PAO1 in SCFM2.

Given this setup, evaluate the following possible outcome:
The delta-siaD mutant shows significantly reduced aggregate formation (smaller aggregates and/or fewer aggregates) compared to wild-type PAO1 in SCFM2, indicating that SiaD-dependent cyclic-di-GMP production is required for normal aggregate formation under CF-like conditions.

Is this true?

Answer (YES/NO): YES